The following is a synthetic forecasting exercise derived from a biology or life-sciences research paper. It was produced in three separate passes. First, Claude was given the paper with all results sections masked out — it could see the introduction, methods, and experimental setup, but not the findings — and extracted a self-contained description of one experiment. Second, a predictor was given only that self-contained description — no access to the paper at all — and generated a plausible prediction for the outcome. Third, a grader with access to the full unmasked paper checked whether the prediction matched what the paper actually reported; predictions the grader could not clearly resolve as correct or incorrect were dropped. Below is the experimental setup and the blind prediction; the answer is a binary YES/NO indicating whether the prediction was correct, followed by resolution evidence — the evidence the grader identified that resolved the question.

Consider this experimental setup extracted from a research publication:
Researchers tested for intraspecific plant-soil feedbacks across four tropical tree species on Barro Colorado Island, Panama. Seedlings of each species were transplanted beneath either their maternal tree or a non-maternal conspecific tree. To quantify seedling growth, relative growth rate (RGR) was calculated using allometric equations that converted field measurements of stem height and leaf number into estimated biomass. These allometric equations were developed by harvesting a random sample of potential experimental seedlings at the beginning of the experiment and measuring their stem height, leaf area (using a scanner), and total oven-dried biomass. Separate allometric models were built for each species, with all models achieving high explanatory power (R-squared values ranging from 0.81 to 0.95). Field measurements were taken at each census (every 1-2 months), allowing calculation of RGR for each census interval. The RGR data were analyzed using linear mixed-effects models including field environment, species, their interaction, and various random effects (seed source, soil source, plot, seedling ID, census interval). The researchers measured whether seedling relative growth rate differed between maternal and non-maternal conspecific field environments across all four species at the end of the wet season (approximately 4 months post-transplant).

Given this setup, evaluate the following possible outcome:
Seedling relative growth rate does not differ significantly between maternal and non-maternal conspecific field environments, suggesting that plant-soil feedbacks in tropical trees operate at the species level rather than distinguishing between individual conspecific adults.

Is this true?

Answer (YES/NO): YES